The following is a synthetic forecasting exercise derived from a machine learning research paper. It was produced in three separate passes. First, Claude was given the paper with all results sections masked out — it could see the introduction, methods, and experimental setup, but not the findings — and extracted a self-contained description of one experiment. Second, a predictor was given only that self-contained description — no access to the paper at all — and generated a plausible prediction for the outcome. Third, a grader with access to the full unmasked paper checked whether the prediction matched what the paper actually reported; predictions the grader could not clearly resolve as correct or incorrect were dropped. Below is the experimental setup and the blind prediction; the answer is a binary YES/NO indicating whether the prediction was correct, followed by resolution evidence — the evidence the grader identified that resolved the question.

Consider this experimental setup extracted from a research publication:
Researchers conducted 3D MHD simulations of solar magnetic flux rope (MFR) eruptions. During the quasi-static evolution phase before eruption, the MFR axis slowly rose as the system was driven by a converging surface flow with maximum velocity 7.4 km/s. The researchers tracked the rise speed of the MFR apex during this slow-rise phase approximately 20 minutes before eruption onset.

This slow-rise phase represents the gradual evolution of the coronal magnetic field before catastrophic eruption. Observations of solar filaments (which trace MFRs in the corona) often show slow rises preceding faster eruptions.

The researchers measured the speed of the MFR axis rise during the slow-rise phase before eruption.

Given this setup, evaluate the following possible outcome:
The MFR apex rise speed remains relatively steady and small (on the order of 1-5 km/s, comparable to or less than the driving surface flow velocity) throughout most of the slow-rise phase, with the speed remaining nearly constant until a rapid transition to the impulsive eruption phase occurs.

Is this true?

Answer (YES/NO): NO